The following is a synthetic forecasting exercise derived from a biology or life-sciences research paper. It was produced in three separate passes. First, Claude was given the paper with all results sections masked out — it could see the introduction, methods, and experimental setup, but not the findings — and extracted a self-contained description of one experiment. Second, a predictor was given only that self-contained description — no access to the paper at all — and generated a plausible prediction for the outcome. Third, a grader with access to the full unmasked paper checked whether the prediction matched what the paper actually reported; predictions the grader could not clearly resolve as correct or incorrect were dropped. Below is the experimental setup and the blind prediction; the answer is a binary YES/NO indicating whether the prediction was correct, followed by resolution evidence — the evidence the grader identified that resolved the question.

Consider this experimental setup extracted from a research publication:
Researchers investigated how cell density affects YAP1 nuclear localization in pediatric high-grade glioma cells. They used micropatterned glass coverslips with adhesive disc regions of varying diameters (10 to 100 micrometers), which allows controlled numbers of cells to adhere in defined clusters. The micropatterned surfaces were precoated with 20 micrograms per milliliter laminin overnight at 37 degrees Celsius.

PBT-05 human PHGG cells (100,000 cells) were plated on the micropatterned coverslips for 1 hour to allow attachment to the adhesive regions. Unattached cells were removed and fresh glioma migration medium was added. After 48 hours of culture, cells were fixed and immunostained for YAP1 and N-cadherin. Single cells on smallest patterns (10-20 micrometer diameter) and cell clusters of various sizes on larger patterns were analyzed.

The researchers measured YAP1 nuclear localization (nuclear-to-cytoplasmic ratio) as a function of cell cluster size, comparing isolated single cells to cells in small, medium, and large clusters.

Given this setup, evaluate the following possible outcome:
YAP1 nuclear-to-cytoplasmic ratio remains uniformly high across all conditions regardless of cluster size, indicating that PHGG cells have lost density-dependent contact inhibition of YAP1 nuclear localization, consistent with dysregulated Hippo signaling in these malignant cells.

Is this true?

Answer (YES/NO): NO